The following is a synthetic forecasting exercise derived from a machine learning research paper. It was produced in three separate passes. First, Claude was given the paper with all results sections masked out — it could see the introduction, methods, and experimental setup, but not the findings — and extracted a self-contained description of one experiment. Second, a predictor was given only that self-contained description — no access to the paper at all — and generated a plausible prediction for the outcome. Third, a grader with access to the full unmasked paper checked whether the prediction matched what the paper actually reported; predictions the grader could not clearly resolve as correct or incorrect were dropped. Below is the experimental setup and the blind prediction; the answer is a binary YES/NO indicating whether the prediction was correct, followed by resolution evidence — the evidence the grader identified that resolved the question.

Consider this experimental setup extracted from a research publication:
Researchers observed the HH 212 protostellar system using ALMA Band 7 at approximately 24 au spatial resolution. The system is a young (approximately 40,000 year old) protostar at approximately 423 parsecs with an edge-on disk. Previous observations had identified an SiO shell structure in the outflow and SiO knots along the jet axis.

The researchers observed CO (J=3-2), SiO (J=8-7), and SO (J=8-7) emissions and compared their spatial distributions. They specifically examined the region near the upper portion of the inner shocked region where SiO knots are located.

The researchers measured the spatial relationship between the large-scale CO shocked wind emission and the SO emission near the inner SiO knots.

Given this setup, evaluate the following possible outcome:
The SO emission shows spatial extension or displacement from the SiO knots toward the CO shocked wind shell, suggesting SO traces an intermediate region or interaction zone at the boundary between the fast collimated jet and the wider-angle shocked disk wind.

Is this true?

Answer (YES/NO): NO